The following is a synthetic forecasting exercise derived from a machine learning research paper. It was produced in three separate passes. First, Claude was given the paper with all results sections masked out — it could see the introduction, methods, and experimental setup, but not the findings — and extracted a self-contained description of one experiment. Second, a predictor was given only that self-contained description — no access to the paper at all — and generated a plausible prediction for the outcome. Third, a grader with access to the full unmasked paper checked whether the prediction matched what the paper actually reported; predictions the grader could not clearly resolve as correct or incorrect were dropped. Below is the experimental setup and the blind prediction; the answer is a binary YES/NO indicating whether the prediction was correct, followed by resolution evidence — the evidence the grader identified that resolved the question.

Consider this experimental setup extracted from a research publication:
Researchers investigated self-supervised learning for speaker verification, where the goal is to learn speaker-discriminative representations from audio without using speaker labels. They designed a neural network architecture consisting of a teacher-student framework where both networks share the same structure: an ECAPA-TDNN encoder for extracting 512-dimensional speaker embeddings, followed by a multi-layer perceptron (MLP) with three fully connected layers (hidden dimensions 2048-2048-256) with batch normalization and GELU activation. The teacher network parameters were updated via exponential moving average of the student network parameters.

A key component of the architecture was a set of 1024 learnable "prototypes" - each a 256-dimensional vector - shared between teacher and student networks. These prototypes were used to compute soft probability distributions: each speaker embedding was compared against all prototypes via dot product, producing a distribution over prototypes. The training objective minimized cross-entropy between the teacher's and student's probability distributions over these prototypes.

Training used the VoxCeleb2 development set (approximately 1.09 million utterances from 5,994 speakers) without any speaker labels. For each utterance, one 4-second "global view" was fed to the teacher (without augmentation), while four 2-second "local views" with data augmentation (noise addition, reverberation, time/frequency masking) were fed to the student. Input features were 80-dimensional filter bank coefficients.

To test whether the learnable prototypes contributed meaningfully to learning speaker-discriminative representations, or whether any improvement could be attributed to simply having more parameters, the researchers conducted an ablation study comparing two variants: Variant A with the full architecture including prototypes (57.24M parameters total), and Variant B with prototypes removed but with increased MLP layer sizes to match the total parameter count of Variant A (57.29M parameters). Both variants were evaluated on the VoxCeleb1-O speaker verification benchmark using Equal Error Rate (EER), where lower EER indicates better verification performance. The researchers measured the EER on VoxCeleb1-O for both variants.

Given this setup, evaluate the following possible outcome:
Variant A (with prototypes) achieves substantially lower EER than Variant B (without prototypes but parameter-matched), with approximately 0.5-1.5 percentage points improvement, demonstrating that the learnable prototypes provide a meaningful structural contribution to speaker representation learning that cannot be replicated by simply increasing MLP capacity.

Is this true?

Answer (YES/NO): NO